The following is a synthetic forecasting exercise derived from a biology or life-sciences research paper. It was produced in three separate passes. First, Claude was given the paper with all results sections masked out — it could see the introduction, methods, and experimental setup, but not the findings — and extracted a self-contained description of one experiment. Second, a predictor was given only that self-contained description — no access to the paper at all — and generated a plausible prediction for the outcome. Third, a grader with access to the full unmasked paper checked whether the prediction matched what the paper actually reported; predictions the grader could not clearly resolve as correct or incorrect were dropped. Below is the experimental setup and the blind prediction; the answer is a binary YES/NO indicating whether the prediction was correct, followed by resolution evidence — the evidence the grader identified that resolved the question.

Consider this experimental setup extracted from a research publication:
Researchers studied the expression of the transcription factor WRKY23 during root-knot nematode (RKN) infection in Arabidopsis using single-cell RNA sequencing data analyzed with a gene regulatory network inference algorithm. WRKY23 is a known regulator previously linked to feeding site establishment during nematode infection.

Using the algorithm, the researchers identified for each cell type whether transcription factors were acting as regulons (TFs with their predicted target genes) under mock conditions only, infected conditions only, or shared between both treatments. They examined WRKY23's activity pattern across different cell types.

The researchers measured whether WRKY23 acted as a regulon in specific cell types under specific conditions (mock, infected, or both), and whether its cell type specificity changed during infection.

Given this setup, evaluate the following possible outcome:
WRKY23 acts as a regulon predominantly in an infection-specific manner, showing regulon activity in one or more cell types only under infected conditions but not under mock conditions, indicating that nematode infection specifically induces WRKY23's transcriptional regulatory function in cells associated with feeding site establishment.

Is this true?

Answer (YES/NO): NO